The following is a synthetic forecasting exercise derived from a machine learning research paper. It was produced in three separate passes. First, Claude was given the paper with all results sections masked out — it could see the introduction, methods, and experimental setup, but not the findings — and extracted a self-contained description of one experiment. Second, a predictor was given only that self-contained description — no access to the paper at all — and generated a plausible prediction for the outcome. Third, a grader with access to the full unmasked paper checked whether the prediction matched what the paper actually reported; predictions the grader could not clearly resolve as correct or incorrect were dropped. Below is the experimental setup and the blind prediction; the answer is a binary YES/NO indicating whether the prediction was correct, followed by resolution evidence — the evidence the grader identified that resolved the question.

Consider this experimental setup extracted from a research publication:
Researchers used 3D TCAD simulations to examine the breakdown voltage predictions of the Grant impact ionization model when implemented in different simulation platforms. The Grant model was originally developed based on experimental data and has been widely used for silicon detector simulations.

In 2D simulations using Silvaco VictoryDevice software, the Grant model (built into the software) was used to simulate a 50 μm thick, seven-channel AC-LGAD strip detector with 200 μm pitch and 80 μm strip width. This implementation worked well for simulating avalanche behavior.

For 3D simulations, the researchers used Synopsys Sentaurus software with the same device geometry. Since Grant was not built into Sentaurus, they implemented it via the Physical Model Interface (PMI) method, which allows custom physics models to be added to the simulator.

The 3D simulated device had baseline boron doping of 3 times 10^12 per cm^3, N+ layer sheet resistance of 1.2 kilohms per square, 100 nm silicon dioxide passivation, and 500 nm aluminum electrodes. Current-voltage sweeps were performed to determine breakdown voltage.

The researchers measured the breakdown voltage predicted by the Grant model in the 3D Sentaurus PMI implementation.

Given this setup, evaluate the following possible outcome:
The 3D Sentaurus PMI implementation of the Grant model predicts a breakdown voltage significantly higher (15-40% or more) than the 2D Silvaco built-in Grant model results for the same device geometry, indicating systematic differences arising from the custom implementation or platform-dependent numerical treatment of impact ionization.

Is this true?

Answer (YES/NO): NO